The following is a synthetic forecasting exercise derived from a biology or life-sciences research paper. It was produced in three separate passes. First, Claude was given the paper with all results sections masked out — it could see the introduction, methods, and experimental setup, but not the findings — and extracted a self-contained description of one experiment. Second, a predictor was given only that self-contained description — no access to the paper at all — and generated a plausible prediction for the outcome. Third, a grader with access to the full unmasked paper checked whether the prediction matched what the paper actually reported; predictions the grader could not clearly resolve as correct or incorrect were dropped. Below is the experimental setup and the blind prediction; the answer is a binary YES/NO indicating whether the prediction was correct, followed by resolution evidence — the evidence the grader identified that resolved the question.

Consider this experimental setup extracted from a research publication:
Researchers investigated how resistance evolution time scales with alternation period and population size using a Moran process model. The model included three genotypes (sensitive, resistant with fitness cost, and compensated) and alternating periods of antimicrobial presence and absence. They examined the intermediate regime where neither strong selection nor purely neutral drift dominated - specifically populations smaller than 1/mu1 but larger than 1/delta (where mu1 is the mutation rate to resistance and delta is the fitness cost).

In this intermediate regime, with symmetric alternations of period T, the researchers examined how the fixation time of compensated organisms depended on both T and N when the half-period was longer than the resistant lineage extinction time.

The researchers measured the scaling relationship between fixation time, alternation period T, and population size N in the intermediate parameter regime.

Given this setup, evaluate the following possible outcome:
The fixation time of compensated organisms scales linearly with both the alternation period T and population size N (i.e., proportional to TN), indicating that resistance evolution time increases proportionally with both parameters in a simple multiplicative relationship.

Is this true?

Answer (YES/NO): NO